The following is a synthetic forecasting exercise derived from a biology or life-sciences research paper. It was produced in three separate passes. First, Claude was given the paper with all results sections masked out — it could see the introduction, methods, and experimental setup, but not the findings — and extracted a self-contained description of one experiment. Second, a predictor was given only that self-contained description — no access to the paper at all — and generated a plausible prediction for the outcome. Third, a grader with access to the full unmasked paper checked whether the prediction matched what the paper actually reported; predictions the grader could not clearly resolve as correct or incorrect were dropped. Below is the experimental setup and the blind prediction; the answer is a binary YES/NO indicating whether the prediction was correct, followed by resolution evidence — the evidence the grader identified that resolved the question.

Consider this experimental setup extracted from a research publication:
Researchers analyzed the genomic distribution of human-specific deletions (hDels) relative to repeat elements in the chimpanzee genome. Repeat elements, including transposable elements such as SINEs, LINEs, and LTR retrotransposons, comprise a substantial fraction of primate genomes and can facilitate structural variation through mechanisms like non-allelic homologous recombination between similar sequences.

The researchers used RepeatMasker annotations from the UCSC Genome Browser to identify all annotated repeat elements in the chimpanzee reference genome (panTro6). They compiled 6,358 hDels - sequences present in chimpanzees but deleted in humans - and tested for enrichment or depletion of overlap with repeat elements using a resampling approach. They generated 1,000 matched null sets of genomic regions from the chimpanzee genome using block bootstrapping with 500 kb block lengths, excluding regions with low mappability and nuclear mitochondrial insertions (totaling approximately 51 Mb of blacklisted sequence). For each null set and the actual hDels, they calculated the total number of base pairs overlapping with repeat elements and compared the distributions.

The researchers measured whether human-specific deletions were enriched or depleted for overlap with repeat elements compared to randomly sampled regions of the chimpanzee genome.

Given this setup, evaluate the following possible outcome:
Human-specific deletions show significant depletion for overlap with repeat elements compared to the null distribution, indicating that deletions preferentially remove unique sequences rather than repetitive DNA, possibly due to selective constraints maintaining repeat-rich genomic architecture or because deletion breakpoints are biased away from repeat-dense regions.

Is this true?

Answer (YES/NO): NO